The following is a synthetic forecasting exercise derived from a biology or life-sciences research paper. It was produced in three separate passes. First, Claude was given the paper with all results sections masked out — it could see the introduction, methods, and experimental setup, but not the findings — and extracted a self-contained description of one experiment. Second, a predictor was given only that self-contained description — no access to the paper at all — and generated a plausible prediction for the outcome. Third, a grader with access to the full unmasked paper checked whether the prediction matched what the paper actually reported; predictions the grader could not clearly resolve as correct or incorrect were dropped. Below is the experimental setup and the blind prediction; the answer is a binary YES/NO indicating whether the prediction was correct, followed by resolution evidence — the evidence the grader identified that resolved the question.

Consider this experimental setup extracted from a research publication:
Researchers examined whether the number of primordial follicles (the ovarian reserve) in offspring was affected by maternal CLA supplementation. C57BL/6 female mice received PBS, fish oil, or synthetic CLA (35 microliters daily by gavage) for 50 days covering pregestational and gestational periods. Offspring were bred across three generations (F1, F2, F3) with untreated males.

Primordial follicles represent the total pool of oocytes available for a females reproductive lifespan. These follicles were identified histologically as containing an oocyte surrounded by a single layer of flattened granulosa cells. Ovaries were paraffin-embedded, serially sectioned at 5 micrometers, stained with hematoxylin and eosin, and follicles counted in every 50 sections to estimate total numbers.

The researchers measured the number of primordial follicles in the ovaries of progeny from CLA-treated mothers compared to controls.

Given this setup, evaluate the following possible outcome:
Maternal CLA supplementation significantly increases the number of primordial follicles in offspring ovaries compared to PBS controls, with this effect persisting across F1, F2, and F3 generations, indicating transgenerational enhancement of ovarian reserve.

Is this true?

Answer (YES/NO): NO